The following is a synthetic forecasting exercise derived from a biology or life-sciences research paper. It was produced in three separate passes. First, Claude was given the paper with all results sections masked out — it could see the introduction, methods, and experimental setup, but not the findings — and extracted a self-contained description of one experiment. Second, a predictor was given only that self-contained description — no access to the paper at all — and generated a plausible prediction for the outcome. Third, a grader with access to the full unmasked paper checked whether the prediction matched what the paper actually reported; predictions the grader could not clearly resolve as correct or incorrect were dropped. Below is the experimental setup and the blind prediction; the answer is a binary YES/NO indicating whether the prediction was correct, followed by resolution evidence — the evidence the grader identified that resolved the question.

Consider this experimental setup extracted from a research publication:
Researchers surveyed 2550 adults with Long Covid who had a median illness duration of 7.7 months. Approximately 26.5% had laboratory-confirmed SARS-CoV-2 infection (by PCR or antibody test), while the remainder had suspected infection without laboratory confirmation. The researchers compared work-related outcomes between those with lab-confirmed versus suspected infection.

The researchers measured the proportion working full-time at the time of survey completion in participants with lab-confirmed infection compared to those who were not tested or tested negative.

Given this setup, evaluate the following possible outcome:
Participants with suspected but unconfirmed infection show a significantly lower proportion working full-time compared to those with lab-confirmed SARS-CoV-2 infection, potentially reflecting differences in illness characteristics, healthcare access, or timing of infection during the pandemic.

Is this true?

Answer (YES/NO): YES